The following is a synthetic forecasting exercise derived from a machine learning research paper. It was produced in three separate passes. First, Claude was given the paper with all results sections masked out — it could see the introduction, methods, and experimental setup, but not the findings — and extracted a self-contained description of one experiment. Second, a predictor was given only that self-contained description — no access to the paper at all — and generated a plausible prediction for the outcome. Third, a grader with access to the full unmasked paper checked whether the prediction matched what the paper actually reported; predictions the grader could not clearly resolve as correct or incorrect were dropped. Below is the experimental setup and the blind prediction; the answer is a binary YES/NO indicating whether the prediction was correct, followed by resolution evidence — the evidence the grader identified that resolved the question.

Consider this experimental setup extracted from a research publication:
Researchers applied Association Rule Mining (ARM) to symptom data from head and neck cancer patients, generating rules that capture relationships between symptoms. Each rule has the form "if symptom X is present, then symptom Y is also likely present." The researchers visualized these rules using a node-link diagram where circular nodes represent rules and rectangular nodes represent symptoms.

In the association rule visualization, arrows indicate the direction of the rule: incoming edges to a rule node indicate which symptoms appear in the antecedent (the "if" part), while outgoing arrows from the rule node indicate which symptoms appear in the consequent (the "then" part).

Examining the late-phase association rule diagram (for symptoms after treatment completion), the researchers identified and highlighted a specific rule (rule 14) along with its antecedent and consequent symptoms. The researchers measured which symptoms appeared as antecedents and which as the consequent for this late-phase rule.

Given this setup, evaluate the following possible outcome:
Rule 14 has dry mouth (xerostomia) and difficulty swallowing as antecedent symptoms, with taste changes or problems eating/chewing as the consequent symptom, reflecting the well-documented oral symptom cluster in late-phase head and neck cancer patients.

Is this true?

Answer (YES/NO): NO